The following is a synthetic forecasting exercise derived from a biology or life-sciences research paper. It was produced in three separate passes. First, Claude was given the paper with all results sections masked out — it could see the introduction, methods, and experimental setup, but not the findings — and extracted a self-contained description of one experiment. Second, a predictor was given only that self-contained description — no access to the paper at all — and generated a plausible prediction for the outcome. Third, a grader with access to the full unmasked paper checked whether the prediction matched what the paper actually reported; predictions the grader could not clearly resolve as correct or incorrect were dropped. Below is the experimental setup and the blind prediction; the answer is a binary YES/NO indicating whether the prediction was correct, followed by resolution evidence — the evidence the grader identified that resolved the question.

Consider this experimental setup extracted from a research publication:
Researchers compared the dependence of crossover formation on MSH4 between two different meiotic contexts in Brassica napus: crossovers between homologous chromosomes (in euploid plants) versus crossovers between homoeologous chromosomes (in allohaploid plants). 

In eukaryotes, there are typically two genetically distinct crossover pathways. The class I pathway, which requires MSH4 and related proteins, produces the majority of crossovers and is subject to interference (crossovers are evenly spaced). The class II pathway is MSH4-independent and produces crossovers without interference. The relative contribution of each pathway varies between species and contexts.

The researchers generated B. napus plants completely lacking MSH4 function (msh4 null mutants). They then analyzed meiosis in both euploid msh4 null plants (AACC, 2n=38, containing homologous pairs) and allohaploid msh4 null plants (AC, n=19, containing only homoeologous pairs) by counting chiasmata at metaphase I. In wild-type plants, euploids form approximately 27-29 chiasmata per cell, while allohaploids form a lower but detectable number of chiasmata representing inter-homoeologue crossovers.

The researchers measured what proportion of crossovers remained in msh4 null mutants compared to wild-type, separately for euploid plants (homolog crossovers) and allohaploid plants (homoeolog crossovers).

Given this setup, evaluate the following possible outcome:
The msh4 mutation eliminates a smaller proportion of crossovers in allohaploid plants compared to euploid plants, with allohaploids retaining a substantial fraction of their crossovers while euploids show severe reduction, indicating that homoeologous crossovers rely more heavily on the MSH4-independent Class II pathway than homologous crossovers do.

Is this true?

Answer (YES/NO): NO